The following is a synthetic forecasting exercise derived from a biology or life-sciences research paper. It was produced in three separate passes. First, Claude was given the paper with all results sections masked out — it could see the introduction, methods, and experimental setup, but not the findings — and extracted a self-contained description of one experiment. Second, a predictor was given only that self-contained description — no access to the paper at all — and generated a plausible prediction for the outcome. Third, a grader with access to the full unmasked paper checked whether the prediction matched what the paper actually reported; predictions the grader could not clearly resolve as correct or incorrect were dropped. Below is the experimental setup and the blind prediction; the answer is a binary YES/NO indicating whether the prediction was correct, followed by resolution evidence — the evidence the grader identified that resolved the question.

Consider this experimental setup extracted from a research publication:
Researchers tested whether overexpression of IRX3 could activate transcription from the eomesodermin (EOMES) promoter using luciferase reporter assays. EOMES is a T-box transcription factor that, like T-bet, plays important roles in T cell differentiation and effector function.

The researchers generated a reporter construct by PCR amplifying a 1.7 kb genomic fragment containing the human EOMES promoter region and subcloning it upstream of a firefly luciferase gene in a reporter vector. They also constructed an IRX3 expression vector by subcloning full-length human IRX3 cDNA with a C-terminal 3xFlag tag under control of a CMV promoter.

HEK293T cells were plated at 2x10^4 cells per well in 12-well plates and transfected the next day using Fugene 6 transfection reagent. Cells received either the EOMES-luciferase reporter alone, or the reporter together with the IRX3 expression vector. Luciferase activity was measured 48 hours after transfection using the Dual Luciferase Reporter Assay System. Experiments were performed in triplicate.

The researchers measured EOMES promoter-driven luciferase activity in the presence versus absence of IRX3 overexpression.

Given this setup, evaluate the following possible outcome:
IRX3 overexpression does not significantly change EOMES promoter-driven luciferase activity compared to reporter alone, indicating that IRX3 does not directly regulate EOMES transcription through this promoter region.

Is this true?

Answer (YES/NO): NO